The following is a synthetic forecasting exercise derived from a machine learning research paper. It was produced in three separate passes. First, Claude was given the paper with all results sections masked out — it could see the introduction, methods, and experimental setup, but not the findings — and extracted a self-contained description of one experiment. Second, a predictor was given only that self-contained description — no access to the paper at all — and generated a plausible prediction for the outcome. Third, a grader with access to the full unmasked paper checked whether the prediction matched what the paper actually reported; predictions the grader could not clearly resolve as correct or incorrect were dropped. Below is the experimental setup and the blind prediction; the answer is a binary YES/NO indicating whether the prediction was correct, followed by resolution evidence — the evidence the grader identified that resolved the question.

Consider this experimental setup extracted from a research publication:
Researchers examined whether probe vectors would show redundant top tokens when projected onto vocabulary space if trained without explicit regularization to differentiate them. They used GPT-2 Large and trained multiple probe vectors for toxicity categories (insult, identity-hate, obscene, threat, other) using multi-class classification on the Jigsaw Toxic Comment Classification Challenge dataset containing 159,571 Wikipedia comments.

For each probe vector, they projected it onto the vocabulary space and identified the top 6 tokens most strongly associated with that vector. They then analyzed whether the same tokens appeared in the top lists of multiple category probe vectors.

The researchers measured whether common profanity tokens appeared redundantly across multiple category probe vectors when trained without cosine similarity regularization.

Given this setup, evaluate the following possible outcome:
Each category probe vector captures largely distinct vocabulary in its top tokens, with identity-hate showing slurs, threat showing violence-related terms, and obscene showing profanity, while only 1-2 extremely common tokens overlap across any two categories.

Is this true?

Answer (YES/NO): NO